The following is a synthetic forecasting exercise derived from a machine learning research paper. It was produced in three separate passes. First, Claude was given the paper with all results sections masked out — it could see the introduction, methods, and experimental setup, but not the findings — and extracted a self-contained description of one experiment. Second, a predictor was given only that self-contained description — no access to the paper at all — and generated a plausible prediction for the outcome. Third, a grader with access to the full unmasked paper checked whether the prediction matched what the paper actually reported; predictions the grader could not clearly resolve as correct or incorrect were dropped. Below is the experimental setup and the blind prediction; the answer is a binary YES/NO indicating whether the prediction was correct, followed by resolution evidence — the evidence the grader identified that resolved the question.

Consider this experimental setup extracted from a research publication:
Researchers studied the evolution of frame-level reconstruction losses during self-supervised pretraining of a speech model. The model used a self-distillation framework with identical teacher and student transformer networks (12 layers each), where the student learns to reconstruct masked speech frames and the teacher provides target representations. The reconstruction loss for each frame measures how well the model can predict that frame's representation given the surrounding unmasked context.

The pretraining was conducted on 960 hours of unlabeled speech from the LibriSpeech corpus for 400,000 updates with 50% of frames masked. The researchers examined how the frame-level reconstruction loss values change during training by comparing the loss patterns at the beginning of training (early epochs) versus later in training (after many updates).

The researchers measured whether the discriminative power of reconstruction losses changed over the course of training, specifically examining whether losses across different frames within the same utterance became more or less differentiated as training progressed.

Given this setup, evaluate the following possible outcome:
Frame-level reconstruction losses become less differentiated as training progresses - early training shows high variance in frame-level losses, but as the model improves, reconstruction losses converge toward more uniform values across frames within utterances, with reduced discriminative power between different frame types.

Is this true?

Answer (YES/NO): NO